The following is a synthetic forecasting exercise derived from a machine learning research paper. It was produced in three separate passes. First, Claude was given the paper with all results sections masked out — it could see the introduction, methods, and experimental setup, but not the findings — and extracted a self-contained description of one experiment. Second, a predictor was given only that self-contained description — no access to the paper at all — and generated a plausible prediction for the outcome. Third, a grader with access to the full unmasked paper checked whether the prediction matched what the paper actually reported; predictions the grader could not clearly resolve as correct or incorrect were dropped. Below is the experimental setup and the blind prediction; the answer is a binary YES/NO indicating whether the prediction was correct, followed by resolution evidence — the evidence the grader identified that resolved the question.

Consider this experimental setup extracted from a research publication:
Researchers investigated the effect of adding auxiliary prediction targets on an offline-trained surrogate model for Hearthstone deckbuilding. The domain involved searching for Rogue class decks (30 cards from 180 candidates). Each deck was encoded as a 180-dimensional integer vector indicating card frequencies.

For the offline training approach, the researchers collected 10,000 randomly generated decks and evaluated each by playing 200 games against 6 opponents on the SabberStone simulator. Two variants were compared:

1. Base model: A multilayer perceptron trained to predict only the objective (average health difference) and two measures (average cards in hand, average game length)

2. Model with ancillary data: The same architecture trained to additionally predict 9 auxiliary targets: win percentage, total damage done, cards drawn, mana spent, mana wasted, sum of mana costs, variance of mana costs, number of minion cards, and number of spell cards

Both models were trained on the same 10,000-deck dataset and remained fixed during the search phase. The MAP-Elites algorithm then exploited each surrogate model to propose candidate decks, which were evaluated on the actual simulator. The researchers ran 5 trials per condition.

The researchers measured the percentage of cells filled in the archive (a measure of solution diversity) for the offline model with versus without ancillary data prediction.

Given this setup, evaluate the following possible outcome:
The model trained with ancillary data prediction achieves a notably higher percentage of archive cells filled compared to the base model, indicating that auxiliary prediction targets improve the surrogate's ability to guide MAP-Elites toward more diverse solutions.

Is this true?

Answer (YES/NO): NO